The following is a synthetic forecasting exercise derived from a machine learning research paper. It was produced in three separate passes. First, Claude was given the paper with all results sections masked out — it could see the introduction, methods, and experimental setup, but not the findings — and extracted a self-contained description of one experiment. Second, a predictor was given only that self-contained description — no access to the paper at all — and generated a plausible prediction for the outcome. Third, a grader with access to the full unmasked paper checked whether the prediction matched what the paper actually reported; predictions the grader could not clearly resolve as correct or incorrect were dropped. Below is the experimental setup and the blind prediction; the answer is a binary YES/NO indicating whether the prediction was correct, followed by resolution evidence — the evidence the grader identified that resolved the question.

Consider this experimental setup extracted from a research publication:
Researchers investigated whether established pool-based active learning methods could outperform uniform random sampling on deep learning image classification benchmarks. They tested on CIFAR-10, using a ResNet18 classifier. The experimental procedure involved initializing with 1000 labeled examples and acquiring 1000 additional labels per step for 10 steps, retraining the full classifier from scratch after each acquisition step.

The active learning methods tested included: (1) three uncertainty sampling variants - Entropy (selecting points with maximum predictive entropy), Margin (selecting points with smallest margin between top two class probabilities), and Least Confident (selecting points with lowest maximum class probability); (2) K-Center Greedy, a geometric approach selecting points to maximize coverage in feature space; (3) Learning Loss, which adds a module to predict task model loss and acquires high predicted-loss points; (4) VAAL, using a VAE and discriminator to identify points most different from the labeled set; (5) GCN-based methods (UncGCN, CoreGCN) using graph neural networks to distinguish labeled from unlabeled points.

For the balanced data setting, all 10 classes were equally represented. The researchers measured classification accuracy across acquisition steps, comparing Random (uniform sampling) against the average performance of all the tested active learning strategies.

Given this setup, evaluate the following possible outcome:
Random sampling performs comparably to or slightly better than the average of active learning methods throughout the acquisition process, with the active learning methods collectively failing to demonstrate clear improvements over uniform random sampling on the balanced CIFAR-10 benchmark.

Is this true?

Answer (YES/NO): YES